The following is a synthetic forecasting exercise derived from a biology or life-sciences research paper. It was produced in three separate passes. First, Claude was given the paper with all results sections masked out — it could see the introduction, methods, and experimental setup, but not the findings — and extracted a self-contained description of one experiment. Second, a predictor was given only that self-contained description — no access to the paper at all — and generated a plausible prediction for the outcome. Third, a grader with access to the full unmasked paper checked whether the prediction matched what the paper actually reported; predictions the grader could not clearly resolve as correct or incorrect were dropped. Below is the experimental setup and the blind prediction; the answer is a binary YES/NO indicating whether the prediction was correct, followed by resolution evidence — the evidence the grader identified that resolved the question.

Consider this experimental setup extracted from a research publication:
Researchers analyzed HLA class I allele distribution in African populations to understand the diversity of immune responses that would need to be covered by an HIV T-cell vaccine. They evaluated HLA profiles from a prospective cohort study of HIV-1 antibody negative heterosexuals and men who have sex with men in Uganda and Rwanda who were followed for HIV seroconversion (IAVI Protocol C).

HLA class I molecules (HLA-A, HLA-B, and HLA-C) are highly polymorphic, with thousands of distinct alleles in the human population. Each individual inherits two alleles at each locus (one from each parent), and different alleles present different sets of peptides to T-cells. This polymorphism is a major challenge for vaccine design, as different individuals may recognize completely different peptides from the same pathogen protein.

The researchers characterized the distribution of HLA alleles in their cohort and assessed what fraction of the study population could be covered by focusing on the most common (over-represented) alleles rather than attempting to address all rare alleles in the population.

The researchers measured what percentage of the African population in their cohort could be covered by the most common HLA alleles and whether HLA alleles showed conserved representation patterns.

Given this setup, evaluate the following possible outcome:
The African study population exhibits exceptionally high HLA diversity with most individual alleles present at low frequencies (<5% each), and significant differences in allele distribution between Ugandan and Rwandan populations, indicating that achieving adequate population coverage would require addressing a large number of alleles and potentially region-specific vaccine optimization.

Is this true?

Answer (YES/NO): NO